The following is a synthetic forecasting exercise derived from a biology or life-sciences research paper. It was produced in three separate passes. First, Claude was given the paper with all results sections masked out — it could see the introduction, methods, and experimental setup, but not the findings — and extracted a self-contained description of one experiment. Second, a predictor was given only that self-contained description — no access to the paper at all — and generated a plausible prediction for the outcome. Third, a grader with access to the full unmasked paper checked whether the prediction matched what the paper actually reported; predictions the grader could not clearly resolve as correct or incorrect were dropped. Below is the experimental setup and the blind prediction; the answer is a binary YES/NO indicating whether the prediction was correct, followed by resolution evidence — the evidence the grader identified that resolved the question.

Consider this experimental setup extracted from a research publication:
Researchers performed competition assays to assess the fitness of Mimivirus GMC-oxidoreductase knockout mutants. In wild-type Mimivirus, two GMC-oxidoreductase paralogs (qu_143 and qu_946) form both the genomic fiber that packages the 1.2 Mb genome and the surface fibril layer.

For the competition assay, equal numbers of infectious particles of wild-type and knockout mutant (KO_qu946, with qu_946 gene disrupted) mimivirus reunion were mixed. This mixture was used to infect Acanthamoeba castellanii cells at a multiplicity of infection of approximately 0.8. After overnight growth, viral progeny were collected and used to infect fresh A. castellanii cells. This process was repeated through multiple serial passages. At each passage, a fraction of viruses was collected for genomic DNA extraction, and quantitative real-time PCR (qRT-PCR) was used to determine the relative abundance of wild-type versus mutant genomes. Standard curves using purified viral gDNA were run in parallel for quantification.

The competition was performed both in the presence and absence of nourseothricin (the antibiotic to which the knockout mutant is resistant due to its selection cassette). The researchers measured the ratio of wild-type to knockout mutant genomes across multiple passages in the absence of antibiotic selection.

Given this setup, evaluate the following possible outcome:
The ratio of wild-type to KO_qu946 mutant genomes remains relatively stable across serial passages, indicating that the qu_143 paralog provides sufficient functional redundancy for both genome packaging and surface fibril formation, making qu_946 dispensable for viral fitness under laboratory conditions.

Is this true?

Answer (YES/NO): YES